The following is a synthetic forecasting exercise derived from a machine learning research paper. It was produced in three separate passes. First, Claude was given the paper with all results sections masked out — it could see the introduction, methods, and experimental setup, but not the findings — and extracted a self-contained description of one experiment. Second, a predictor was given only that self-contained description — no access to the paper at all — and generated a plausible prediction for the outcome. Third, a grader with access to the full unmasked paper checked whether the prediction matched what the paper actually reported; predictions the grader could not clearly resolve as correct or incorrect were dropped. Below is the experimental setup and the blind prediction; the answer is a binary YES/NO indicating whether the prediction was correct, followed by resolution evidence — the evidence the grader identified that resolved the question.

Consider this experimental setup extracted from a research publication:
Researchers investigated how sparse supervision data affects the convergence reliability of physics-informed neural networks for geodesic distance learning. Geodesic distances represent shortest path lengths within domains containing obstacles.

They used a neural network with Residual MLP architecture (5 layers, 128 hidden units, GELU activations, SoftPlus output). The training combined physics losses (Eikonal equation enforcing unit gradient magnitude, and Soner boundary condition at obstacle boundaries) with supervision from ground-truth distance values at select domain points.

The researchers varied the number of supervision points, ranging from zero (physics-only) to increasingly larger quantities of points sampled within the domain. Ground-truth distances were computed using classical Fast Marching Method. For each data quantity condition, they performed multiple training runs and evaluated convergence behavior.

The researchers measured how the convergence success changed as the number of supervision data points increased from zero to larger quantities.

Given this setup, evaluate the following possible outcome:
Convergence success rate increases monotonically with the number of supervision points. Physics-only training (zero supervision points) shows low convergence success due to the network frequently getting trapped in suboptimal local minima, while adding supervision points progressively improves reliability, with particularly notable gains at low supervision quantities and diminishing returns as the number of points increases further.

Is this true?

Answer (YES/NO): NO